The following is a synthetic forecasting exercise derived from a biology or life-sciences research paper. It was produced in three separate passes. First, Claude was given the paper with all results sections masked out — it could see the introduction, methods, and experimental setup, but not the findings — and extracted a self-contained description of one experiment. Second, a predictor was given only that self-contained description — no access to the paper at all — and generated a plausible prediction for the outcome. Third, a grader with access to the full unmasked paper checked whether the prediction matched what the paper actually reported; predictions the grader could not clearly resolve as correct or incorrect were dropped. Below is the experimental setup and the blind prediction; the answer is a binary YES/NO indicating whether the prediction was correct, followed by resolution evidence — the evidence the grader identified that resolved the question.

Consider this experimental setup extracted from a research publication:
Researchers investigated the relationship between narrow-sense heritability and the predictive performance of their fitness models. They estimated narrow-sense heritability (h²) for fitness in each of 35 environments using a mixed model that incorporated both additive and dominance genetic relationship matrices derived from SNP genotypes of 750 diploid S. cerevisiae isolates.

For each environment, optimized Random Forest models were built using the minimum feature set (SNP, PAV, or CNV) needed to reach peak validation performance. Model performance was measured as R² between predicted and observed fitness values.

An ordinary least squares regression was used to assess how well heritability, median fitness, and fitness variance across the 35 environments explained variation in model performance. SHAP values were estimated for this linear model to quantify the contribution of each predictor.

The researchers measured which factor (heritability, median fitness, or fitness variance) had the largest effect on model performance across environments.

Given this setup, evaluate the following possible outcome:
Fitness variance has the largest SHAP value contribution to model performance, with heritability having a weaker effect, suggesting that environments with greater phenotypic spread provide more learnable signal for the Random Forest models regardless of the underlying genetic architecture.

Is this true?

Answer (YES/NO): NO